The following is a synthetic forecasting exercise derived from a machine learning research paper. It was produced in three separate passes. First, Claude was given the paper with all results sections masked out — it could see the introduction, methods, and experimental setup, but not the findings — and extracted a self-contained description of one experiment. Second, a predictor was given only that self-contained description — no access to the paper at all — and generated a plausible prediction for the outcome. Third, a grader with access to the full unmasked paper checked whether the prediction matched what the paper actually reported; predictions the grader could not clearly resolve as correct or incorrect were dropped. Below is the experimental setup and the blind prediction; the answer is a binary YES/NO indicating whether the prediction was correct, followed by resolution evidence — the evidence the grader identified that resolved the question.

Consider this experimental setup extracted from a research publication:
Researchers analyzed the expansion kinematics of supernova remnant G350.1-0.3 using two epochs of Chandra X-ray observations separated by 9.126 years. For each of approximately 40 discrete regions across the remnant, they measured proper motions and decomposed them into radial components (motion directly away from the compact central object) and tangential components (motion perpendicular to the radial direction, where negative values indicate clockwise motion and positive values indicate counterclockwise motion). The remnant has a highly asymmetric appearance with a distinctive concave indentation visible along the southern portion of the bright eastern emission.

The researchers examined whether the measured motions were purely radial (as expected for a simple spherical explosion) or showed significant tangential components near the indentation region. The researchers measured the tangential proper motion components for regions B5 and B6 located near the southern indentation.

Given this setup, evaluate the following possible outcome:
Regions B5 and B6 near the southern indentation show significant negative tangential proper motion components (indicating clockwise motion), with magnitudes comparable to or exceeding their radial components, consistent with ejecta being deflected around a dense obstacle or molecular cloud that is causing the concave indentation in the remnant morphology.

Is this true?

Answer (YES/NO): NO